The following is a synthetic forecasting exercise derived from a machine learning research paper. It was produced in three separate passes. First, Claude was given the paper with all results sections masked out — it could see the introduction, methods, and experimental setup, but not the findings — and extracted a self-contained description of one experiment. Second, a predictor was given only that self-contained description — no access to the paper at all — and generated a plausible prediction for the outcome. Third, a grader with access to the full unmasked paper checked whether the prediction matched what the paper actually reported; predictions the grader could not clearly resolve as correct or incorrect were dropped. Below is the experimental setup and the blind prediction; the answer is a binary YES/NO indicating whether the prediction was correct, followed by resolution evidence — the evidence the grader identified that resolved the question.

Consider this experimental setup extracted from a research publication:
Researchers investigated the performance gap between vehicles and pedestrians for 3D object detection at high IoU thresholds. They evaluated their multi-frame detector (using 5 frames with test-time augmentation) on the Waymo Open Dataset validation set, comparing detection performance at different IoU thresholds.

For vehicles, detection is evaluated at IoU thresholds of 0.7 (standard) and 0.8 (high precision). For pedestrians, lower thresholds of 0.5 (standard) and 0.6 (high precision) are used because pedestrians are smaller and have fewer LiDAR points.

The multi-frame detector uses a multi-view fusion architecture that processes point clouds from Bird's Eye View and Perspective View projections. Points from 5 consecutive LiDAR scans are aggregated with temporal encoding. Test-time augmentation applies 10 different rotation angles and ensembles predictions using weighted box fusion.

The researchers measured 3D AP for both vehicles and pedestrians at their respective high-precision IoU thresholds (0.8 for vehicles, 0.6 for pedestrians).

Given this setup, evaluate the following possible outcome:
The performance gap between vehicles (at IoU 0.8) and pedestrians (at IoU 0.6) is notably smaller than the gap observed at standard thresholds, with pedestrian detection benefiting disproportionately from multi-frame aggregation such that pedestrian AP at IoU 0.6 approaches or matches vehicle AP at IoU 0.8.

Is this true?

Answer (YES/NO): NO